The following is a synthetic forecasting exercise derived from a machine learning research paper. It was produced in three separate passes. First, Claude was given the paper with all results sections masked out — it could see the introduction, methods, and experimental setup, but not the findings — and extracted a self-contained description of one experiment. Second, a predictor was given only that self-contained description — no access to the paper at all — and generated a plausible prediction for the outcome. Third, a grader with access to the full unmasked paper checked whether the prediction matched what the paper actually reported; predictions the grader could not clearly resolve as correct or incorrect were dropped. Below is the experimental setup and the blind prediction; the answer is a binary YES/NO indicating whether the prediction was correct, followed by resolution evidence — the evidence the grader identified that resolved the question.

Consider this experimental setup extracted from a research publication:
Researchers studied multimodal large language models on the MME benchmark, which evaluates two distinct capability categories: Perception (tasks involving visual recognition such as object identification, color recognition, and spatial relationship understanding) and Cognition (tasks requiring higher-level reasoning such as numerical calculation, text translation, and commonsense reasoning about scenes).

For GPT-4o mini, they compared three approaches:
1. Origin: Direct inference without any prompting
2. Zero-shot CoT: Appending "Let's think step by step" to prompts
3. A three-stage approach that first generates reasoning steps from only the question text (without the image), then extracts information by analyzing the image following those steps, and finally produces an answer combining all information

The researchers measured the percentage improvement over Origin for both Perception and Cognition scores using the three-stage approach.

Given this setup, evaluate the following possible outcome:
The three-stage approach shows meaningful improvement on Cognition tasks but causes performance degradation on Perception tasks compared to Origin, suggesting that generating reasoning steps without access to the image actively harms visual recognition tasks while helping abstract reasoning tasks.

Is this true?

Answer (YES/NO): NO